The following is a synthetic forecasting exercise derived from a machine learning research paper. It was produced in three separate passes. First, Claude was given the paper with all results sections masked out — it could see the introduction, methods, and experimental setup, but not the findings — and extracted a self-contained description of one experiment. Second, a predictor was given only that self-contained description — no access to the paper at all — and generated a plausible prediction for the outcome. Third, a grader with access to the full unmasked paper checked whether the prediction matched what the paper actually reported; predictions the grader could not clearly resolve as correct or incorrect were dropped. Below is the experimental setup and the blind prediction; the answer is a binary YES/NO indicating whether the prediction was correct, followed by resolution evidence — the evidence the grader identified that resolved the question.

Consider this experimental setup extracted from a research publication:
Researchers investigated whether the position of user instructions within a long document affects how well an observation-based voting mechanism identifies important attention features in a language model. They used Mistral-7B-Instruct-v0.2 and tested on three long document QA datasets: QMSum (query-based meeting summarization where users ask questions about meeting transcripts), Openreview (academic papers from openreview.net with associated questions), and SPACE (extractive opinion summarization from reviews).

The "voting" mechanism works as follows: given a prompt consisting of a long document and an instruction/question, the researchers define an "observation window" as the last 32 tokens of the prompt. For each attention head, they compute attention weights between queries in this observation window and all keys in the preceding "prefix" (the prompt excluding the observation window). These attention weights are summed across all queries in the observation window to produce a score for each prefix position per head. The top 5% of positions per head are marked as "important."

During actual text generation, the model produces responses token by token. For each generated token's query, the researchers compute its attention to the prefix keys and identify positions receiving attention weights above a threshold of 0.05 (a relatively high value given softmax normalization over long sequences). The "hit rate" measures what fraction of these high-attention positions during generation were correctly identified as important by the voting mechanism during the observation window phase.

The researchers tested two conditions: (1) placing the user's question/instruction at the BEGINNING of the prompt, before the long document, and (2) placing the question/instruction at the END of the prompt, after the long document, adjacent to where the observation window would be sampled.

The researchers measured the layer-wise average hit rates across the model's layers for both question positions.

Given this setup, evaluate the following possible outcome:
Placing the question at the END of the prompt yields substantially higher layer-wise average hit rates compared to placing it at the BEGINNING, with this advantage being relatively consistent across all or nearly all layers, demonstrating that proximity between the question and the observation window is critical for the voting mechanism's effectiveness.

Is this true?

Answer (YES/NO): NO